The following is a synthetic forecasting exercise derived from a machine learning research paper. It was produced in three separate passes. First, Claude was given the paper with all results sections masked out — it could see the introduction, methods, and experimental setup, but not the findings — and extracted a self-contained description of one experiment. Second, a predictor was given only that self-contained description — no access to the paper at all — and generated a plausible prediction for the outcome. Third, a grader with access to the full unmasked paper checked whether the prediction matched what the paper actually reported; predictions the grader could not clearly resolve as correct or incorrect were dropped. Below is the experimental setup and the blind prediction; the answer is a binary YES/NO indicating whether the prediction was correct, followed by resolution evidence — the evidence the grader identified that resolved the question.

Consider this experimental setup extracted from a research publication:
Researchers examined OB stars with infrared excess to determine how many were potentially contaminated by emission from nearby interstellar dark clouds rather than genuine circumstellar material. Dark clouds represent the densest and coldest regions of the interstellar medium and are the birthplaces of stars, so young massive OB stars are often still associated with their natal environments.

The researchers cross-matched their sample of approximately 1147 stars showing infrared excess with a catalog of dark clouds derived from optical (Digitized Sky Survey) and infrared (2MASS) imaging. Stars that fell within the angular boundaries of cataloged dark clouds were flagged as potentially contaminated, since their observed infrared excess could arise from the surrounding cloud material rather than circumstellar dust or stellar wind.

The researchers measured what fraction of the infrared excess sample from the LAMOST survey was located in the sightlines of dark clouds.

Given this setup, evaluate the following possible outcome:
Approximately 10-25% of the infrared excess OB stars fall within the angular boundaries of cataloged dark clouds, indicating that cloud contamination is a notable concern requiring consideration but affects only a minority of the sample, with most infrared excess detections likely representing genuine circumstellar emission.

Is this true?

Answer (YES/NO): NO